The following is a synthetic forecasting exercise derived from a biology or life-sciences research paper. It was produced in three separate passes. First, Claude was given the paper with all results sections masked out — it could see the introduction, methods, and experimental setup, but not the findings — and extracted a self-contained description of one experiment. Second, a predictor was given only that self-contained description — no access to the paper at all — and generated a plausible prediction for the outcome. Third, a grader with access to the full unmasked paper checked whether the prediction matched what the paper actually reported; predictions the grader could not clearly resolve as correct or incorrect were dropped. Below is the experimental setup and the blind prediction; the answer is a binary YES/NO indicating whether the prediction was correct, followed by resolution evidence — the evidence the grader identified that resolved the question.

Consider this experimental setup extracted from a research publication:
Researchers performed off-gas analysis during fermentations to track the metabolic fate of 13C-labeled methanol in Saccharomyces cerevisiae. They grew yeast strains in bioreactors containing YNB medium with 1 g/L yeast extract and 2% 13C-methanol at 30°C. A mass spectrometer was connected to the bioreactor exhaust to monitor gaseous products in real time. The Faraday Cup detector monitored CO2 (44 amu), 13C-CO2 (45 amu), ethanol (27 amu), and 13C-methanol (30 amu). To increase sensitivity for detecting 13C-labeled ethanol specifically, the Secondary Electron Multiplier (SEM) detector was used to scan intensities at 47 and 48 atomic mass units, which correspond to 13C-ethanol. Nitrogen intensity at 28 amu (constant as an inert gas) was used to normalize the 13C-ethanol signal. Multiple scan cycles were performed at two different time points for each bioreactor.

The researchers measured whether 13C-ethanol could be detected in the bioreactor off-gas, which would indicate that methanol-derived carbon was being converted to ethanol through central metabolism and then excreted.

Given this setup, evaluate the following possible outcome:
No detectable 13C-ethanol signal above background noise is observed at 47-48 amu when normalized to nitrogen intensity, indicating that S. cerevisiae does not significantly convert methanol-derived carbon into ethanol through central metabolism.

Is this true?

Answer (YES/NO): NO